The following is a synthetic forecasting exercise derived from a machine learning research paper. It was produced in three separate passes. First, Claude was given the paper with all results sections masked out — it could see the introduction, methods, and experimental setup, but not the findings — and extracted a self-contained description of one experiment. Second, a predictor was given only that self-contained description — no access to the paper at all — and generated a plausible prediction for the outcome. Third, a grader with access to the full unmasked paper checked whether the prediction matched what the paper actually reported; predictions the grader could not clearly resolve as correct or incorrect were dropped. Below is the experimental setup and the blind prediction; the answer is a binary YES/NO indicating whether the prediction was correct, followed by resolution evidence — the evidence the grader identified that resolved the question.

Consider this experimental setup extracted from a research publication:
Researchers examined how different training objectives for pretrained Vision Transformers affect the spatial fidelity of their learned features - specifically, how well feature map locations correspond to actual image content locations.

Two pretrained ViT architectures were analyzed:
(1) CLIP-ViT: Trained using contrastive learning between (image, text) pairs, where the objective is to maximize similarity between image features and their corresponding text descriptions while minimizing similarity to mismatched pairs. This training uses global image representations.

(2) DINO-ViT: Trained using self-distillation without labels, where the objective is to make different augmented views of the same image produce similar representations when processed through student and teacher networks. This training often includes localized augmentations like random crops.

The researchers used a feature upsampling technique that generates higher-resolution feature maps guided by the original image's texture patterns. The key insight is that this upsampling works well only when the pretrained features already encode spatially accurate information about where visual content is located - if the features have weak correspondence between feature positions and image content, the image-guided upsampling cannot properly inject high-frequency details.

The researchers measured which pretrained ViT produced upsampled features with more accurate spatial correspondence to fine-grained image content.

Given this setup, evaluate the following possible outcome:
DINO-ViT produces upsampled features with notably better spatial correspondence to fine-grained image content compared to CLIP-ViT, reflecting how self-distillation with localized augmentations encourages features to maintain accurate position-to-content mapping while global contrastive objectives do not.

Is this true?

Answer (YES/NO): YES